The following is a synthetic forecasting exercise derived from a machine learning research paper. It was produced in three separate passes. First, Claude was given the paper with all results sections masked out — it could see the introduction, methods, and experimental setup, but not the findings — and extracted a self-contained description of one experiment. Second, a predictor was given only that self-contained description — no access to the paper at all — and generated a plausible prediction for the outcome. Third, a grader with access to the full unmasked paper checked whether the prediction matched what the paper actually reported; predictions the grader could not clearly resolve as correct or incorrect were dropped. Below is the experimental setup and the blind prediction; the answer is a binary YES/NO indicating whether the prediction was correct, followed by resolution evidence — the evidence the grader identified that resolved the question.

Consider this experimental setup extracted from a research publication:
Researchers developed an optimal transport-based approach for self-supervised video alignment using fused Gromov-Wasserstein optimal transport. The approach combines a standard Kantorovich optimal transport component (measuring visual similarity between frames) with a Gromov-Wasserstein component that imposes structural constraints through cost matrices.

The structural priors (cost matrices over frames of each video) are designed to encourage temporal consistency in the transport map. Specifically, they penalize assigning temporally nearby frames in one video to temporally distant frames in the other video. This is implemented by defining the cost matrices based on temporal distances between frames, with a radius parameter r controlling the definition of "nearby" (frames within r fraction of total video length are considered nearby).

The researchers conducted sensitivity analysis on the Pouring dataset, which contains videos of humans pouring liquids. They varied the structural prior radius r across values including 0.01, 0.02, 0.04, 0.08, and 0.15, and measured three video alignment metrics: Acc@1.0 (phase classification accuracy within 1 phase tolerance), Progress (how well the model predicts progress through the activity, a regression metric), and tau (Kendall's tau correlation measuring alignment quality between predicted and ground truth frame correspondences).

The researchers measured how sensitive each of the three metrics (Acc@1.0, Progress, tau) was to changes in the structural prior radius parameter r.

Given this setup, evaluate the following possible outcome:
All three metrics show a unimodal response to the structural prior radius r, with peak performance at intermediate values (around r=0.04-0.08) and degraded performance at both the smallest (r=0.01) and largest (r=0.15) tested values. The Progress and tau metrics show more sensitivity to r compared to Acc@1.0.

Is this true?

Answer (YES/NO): NO